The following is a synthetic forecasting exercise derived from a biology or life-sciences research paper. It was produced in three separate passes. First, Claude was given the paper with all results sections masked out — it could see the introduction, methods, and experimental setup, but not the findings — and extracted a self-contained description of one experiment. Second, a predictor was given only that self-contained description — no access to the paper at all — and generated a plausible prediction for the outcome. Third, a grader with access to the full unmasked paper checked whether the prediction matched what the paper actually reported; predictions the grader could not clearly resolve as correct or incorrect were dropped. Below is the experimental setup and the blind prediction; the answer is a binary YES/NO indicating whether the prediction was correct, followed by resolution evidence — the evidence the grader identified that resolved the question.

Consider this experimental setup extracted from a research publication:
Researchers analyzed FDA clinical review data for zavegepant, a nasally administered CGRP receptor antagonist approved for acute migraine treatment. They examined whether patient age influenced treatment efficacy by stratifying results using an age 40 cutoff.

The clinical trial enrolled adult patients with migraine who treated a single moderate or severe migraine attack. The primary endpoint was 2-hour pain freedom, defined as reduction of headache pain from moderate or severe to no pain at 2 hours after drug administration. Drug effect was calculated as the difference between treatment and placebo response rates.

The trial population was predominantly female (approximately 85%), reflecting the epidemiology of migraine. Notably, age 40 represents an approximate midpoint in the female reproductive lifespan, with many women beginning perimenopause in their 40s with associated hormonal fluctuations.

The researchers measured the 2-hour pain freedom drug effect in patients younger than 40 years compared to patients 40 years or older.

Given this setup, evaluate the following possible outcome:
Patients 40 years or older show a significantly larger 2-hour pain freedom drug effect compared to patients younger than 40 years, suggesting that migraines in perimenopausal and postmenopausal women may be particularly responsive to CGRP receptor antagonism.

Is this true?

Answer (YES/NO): NO